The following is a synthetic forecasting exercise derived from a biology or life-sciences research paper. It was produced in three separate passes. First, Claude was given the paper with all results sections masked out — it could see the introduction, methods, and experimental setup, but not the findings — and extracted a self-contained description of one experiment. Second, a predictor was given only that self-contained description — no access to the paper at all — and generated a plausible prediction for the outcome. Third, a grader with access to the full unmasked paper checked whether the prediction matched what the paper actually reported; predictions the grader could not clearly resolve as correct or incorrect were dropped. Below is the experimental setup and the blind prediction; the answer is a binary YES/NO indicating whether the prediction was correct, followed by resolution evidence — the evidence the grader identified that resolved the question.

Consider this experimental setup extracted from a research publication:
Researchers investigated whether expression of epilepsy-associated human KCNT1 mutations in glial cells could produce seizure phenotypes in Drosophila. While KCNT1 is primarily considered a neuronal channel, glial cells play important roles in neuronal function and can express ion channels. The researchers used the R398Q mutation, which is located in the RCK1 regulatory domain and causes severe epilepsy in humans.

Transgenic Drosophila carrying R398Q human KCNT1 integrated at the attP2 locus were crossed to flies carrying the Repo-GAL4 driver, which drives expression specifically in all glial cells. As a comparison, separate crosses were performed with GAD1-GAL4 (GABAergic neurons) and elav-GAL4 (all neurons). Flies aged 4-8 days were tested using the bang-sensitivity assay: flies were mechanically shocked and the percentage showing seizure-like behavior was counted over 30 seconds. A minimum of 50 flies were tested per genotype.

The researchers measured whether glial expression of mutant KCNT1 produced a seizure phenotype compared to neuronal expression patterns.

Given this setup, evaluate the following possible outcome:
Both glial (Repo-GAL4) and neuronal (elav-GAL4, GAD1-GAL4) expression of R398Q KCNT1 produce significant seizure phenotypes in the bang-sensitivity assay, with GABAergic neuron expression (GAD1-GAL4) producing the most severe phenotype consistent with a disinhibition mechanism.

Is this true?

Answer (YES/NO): NO